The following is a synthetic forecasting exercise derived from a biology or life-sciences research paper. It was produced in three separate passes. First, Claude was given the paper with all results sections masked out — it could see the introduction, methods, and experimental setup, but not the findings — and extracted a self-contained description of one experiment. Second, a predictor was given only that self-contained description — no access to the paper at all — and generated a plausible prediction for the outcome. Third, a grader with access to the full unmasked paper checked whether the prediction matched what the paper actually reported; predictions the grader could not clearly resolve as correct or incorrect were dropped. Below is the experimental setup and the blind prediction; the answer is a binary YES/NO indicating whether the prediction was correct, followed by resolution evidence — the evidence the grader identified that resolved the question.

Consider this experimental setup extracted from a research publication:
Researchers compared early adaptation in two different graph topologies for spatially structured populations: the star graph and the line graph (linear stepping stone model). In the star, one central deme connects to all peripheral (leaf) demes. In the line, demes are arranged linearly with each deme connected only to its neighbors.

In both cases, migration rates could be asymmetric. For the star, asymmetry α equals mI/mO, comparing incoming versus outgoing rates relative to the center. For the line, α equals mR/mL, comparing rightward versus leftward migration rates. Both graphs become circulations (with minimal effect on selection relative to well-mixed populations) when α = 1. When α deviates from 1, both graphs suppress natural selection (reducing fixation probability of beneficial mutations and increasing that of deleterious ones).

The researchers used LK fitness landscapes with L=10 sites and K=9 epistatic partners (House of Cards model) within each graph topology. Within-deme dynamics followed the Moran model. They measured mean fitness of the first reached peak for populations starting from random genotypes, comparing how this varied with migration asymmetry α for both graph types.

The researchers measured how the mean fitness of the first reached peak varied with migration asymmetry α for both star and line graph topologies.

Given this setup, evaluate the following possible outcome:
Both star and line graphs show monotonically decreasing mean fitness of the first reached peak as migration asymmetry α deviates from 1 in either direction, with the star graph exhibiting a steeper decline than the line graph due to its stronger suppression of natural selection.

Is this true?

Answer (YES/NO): NO